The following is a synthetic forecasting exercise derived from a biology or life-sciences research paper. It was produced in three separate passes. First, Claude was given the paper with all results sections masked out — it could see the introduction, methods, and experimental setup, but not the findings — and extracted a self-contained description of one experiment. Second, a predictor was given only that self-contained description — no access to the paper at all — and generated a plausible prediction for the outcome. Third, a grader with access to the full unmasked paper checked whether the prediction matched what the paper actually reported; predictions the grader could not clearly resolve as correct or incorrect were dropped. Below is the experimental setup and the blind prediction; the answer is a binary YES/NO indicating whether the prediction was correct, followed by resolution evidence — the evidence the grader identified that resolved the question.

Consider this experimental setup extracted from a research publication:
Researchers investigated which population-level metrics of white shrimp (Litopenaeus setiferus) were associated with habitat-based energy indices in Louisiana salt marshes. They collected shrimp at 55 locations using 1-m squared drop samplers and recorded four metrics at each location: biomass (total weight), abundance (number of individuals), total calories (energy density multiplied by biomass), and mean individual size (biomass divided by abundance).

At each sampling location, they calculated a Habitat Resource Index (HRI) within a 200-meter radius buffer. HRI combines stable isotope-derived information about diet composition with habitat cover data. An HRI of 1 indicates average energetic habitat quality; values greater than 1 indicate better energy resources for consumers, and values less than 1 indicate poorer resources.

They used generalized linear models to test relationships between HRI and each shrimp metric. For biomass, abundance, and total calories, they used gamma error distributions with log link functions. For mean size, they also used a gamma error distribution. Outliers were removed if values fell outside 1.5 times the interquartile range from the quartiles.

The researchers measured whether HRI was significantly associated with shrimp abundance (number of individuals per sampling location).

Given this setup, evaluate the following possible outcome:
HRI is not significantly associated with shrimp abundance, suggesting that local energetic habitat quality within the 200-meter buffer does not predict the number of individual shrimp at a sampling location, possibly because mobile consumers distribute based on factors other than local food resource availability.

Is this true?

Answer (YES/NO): NO